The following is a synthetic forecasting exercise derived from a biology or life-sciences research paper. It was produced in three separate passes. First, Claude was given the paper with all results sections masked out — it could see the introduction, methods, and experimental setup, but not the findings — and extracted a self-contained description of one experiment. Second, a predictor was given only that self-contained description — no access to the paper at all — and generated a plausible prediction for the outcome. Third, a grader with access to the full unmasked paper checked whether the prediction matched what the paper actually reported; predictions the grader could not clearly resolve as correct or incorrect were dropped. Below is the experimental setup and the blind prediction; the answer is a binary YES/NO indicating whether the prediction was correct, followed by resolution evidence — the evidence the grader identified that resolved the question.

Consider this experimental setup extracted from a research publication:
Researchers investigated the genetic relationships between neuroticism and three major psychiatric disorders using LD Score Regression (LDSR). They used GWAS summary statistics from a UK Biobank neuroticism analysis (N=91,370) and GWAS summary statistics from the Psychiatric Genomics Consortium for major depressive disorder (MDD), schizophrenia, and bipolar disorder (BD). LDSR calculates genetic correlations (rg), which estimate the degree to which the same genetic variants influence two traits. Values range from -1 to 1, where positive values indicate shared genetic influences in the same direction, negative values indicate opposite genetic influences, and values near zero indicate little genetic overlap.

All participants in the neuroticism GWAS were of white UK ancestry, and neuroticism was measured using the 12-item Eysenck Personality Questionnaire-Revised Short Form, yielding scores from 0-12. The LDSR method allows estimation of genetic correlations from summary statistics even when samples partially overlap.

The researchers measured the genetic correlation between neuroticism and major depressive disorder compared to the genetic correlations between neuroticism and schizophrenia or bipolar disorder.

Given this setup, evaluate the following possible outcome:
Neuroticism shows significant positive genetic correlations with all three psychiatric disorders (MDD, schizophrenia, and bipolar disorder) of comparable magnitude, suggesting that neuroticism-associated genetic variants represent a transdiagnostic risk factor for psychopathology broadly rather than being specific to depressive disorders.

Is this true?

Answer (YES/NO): NO